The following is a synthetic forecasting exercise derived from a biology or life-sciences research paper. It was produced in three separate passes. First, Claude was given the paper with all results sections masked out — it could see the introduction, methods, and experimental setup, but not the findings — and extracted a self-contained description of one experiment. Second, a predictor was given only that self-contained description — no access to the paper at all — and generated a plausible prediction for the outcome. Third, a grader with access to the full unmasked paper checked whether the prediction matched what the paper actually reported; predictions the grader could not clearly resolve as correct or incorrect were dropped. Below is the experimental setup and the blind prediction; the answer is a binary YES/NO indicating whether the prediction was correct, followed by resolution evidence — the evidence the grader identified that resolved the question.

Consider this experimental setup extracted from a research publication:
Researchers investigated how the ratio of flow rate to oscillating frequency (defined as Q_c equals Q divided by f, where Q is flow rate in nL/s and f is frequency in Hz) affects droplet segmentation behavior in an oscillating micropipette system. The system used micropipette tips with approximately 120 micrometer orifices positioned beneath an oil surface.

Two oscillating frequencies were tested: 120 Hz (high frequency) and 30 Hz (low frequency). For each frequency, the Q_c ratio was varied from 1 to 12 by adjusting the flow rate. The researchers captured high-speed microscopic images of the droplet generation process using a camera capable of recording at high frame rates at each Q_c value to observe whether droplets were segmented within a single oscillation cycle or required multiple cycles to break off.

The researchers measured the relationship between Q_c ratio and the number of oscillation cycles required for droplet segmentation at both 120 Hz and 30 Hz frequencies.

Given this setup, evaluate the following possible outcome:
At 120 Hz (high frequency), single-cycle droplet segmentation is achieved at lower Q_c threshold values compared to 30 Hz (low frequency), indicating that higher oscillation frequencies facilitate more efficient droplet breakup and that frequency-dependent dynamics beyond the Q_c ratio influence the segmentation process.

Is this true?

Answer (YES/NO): YES